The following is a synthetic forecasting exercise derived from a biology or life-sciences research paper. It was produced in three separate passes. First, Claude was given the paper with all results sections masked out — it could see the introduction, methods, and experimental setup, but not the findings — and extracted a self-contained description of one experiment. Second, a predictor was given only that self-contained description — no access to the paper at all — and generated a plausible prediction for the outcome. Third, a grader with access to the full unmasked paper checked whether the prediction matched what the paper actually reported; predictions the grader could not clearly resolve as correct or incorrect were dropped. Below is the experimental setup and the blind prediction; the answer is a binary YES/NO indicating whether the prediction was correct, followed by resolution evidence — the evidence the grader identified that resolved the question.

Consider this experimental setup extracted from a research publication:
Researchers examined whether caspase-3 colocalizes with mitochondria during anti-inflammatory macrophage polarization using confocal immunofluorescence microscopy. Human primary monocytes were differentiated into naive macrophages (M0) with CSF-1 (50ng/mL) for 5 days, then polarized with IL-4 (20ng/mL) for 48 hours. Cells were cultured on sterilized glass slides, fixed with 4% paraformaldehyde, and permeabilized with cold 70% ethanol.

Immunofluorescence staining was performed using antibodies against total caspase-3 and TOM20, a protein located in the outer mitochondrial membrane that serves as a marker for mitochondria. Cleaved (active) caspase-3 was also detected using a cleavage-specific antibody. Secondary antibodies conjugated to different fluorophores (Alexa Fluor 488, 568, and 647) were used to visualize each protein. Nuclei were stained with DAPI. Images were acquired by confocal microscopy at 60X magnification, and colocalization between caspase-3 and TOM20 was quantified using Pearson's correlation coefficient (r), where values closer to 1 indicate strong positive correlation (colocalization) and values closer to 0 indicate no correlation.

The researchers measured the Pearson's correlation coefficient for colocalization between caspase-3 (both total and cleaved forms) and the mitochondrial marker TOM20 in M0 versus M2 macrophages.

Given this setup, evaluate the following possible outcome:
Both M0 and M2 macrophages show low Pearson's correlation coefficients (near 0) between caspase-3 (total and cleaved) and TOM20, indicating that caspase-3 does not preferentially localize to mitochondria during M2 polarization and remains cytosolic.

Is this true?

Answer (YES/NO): NO